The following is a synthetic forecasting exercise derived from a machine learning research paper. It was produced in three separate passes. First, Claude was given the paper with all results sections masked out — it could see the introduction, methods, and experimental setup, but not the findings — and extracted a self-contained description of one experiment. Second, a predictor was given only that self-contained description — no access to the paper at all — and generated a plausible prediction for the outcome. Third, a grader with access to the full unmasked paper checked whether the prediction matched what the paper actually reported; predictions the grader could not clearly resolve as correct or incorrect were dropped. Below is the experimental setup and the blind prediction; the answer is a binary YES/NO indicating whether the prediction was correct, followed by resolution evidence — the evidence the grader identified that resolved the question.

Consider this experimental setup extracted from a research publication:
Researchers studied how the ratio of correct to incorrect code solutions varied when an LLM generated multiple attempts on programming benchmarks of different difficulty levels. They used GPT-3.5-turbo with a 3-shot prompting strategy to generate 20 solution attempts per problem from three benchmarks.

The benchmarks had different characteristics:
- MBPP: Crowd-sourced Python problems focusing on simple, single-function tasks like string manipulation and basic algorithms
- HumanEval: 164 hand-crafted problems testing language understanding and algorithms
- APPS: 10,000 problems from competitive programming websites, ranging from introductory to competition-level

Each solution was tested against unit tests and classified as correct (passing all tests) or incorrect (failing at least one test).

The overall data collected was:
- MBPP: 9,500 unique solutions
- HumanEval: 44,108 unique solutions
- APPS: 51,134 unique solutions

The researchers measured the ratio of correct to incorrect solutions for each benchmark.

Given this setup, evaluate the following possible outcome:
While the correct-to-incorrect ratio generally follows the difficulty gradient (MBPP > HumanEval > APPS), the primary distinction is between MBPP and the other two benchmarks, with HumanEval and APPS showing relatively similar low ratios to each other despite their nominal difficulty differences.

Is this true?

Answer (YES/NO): NO